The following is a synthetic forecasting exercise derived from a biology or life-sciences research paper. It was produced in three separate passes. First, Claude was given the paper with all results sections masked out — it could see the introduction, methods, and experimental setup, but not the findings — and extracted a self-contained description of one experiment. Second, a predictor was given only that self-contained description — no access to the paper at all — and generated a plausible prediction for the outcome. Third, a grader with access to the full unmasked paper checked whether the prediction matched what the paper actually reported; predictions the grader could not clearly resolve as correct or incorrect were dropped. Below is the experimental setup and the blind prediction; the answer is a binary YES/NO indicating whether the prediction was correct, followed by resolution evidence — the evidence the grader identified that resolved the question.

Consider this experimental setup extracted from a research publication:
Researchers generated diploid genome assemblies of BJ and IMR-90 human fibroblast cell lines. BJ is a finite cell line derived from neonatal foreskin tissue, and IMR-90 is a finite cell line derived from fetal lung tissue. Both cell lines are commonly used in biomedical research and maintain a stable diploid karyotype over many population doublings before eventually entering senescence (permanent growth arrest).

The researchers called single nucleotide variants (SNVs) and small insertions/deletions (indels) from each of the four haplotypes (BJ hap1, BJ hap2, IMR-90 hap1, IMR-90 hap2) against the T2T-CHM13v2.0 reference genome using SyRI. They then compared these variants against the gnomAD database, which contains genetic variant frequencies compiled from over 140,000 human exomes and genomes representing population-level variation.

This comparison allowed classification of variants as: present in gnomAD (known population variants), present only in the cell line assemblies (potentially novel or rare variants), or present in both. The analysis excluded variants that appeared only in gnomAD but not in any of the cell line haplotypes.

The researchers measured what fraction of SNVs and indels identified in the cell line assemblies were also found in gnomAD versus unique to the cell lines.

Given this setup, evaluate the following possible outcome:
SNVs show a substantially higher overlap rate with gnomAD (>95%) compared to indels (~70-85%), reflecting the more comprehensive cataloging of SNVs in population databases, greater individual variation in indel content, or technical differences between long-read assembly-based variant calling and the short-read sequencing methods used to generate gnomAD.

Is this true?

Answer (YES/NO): NO